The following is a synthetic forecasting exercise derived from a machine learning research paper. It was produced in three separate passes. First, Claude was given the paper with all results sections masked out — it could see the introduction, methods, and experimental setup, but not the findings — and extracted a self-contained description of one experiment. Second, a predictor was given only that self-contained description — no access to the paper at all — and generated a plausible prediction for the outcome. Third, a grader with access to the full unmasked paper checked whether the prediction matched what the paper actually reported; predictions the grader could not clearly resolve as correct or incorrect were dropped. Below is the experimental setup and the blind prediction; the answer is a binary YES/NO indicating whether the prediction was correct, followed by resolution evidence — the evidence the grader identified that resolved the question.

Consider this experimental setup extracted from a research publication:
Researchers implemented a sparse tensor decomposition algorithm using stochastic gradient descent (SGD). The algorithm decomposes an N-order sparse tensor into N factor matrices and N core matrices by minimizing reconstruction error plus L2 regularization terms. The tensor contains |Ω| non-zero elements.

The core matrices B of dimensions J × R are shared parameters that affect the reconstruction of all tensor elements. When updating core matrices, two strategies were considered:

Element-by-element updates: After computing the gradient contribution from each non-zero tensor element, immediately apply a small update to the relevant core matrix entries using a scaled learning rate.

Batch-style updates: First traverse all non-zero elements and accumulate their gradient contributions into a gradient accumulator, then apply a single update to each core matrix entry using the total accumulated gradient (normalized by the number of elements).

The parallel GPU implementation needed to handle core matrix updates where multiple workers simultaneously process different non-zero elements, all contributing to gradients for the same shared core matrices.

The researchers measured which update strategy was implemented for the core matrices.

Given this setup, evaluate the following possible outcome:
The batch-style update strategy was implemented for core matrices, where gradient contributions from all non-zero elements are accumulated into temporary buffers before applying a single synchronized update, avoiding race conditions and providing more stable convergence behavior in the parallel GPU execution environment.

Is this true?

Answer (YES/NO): YES